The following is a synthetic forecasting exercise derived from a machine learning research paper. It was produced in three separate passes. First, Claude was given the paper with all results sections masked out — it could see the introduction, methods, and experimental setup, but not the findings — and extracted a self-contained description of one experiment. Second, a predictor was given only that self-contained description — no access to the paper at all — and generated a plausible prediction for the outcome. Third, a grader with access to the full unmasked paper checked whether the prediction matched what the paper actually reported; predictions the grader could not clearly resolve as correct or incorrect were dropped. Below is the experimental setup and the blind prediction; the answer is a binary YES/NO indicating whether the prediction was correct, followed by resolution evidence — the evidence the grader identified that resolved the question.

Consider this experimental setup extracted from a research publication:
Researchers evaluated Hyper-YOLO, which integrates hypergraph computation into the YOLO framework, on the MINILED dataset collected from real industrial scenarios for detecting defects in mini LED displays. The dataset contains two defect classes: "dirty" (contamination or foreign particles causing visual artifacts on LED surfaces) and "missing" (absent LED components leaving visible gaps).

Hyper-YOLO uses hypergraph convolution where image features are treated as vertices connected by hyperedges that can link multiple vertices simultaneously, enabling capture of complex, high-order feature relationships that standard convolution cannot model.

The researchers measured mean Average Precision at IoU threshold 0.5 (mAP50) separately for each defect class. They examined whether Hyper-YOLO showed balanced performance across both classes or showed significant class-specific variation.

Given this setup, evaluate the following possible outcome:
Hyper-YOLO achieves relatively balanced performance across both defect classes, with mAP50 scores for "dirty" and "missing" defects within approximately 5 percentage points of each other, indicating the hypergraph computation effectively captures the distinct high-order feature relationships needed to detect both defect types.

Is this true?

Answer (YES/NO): NO